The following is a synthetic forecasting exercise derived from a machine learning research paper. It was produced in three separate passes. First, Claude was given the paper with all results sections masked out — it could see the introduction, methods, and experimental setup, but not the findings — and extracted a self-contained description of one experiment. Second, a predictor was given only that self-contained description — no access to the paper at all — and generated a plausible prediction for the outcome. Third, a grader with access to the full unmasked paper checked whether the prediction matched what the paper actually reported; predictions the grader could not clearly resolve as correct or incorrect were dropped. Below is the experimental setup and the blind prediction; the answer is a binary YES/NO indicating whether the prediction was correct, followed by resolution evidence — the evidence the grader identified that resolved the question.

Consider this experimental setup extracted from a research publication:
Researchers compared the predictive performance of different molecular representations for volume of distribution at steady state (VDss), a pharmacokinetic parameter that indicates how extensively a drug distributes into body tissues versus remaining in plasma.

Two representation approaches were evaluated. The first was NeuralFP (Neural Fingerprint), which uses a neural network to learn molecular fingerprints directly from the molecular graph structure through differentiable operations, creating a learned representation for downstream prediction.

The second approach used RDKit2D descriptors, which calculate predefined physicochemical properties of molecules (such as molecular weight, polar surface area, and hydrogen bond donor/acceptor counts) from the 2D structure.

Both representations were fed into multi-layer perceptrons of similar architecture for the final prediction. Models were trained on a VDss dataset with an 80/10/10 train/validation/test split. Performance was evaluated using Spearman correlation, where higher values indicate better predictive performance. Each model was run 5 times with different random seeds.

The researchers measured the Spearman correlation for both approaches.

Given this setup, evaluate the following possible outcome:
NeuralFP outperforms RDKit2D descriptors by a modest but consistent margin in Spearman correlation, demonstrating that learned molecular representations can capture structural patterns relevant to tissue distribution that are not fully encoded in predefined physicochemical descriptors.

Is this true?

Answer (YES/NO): NO